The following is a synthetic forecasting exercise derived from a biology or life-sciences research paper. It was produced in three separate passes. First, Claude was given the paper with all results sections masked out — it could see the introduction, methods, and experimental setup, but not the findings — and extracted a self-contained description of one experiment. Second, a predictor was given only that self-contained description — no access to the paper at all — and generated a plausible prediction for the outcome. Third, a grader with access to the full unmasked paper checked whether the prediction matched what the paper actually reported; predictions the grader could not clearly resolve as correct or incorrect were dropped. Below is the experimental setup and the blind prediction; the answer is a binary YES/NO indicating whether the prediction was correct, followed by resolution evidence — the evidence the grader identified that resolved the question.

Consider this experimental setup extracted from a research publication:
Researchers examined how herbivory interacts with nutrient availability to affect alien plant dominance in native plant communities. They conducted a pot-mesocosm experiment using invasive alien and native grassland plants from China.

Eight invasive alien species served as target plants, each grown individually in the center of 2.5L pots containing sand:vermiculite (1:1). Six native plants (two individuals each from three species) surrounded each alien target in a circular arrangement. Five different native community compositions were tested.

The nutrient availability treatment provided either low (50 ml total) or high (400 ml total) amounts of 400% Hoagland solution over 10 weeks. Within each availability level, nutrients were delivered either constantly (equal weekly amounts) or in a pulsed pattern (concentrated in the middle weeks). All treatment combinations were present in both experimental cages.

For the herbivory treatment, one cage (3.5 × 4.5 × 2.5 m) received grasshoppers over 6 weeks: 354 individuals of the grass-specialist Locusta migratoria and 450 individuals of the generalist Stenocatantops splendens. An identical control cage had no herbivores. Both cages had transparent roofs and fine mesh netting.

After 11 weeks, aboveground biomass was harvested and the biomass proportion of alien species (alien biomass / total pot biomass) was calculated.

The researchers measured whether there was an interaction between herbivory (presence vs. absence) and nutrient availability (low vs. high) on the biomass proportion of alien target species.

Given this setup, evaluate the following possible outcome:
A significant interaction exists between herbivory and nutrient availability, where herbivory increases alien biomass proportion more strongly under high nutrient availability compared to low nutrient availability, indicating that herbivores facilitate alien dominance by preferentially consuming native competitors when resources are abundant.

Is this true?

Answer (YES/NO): NO